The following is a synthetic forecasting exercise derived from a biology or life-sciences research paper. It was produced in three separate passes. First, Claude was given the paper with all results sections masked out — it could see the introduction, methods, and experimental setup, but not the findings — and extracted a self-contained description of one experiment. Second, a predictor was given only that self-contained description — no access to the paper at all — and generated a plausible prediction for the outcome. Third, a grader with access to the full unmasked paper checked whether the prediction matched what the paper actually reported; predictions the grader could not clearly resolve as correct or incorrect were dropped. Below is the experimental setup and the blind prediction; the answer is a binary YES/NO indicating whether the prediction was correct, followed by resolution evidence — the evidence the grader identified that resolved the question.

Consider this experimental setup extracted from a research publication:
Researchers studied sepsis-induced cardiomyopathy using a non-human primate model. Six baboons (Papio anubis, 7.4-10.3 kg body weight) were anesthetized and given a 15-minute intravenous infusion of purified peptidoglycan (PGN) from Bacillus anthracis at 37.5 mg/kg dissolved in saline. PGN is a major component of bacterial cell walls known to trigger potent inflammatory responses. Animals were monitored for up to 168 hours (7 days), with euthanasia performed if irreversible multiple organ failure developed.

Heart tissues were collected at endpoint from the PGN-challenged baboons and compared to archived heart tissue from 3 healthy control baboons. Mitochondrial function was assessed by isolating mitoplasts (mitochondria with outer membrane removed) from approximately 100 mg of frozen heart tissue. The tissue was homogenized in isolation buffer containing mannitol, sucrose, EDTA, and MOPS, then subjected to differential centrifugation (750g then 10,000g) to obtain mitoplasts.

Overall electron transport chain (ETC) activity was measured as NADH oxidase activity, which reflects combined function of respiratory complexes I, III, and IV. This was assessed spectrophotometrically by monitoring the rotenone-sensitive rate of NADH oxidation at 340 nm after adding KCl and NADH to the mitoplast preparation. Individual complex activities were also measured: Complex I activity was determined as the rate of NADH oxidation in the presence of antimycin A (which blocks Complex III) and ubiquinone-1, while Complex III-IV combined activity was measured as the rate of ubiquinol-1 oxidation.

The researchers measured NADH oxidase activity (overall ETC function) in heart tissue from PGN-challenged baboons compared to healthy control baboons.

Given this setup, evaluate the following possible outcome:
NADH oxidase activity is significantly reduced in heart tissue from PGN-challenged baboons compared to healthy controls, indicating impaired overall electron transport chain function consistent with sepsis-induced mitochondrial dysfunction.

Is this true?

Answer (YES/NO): YES